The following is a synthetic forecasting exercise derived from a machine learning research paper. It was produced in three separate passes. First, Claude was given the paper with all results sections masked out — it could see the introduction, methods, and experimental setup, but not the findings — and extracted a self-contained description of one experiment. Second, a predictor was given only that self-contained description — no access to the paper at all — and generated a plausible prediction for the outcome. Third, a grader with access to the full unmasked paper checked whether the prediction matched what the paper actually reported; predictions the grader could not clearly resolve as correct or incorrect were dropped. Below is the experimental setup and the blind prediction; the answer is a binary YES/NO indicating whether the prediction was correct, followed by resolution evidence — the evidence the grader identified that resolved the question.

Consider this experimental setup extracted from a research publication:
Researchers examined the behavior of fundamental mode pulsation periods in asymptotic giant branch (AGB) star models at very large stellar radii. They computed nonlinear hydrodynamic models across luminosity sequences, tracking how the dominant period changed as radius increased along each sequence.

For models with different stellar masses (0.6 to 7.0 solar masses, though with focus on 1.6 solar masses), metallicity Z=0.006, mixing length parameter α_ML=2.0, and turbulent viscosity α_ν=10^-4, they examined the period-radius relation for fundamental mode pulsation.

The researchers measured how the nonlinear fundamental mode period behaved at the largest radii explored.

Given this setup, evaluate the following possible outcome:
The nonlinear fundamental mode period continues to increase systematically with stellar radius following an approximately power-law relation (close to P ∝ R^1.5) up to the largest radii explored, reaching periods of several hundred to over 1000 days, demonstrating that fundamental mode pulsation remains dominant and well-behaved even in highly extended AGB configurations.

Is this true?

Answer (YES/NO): NO